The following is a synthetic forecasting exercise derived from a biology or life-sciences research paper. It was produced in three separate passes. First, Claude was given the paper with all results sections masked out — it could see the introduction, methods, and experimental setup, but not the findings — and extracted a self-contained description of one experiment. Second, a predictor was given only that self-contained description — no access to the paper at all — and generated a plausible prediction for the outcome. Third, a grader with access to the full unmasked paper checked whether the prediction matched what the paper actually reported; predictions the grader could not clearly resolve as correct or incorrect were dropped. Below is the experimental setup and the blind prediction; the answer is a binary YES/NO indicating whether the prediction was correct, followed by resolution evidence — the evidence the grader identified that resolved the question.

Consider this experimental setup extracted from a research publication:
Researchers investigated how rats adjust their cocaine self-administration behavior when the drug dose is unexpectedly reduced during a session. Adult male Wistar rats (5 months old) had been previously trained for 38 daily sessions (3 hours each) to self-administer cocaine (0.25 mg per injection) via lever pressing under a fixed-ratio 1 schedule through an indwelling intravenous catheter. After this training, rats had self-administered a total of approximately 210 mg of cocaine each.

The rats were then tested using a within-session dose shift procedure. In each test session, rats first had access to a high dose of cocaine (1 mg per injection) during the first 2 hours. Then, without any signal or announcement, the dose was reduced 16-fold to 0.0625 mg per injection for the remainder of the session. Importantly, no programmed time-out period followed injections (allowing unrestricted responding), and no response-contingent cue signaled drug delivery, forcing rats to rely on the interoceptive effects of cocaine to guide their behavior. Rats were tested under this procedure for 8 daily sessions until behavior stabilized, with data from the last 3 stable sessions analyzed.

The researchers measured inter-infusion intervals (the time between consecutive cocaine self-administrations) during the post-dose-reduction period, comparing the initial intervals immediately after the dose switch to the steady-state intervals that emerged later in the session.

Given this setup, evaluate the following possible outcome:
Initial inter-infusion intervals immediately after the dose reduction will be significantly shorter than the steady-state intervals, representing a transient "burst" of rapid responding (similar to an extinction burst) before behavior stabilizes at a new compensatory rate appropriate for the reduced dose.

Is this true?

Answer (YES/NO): YES